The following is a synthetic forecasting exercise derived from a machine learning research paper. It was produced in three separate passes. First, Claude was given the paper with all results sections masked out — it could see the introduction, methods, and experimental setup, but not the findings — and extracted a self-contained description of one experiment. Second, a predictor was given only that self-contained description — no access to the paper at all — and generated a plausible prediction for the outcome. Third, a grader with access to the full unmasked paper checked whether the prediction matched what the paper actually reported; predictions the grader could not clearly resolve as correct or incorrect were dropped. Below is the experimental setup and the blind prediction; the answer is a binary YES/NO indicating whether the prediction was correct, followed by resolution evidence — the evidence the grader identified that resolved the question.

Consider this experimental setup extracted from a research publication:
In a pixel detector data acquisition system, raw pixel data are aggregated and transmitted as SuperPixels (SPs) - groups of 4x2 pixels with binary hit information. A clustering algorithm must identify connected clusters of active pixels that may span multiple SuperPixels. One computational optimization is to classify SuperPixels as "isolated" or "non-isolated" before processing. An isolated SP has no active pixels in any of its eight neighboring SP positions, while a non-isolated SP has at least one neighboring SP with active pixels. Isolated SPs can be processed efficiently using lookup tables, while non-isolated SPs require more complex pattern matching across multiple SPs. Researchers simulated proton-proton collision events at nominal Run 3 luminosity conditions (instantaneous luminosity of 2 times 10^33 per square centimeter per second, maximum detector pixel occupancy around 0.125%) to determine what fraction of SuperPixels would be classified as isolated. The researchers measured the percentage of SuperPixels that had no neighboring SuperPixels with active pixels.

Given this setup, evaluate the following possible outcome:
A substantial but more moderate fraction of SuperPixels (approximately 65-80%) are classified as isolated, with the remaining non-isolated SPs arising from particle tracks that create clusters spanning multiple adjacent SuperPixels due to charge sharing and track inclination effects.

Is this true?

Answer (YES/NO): NO